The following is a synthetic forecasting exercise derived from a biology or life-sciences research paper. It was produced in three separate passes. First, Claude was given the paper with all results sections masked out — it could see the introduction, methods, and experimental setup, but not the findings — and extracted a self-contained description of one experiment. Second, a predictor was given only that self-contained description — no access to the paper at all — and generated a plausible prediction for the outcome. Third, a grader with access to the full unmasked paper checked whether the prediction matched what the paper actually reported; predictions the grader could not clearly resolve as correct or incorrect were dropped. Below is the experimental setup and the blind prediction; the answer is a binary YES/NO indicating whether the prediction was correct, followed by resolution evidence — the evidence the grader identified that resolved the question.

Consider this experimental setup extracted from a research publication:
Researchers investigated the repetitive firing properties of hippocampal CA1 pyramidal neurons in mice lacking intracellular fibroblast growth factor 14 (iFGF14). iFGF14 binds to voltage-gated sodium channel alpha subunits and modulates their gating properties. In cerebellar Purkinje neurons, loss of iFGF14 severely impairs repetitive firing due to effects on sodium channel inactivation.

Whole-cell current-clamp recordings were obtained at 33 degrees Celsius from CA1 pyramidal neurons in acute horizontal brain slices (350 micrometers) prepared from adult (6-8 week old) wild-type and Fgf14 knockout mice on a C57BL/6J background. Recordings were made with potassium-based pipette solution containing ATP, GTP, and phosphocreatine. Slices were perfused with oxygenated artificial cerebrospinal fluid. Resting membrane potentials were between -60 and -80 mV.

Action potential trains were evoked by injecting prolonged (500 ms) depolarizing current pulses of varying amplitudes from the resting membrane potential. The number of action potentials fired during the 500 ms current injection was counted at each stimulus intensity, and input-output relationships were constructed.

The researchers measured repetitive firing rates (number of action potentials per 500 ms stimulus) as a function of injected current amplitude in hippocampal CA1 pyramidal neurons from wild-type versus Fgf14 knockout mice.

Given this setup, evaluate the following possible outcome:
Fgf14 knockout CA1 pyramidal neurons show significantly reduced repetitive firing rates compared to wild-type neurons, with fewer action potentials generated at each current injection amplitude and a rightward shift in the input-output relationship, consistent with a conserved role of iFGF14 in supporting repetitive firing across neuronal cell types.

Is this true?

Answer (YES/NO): NO